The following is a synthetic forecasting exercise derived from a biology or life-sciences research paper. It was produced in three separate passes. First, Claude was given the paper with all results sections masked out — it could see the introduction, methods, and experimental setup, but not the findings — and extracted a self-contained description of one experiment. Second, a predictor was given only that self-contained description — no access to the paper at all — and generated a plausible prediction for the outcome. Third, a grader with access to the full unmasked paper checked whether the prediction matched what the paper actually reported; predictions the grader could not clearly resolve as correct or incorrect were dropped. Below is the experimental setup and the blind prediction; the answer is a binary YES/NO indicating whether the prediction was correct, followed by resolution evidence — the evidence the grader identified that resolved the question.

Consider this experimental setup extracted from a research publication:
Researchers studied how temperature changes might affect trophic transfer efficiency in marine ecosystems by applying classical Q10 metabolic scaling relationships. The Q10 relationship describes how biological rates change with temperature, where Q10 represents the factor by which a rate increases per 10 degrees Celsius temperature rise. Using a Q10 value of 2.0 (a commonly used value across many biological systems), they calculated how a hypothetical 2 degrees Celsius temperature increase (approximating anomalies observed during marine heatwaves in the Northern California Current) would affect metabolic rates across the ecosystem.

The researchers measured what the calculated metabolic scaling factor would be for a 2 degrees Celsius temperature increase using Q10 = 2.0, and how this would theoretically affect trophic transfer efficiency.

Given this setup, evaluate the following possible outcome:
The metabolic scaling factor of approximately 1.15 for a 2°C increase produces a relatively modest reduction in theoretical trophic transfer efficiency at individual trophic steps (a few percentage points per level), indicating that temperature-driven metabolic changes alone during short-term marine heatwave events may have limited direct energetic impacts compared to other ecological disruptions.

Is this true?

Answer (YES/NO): NO